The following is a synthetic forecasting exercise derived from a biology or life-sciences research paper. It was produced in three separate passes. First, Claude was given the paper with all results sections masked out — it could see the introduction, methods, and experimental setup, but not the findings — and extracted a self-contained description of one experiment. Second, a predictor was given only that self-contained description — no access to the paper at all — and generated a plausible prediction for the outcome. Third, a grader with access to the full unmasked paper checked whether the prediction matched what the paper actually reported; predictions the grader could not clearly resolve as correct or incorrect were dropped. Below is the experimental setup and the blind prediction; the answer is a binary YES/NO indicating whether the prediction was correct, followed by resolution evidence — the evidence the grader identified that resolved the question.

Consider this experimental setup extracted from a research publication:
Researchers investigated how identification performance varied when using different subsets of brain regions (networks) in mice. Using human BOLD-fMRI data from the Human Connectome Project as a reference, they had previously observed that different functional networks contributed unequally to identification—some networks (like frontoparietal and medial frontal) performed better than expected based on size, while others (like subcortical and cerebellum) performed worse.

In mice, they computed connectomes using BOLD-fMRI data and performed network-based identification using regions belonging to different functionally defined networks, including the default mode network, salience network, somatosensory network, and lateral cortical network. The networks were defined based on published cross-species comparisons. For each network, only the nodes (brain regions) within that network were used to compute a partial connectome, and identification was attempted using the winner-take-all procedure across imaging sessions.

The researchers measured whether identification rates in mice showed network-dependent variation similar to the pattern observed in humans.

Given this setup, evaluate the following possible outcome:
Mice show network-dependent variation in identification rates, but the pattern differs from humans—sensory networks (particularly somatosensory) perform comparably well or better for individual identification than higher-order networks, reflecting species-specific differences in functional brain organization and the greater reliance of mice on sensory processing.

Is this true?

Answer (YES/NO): YES